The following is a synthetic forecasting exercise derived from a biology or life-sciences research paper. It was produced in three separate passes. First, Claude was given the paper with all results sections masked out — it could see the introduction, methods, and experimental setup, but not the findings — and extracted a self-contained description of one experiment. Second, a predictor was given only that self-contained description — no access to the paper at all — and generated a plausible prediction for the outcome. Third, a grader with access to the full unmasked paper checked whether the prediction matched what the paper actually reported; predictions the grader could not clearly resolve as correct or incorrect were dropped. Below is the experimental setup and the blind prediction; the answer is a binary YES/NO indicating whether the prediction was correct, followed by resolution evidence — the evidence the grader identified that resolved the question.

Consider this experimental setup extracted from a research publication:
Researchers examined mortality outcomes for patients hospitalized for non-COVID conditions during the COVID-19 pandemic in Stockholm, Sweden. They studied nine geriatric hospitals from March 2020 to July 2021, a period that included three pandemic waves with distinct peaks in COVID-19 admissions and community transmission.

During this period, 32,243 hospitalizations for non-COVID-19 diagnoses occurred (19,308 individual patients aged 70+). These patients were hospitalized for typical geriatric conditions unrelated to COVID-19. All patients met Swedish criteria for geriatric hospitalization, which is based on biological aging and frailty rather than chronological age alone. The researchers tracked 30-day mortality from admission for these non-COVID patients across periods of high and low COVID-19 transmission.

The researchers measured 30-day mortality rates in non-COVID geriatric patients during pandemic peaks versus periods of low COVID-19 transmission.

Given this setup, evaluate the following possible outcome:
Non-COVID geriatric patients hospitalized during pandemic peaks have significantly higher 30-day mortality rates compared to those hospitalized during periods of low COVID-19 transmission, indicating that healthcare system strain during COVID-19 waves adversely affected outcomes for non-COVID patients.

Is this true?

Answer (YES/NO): YES